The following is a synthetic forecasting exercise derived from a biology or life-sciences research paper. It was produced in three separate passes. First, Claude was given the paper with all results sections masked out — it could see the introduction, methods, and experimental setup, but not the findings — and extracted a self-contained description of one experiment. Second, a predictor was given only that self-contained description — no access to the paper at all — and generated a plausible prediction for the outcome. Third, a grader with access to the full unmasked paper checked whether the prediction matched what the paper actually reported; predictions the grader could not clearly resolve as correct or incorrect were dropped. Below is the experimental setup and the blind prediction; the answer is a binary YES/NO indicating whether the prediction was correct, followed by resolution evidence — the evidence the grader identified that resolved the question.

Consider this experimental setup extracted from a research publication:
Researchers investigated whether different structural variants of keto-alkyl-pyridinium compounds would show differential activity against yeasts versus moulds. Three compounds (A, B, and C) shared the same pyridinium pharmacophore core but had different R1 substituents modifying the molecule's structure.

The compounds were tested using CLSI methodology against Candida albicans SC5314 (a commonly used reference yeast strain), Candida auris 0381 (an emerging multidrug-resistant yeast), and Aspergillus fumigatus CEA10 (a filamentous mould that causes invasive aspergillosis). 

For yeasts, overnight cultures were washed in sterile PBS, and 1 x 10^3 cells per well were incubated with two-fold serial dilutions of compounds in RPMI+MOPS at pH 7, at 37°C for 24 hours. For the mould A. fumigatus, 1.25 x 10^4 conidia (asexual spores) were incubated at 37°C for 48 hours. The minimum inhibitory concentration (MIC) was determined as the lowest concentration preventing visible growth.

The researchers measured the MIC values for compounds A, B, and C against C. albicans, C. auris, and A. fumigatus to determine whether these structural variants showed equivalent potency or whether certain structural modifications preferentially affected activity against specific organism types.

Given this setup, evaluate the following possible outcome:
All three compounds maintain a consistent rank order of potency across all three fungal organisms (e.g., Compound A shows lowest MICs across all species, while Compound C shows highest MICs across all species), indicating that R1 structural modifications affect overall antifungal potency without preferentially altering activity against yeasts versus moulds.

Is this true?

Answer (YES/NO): NO